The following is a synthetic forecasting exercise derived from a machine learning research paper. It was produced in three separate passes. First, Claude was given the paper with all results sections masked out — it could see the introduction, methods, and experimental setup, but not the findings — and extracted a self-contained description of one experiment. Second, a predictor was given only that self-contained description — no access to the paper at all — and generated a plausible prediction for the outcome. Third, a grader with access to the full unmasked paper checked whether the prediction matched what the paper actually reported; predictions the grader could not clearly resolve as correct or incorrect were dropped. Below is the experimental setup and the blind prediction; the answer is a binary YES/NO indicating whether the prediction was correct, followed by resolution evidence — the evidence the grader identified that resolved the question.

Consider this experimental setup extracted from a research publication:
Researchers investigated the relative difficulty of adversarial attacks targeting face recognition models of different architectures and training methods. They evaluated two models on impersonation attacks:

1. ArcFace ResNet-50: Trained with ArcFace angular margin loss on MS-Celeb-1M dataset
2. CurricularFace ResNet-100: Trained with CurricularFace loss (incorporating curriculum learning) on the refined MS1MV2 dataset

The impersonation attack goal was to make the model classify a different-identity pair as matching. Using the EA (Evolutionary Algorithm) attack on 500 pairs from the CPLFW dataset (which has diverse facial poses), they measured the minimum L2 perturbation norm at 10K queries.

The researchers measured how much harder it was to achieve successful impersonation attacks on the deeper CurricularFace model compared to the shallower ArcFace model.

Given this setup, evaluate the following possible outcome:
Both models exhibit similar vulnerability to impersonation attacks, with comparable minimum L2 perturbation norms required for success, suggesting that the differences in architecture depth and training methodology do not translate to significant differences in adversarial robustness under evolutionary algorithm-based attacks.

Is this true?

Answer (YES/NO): NO